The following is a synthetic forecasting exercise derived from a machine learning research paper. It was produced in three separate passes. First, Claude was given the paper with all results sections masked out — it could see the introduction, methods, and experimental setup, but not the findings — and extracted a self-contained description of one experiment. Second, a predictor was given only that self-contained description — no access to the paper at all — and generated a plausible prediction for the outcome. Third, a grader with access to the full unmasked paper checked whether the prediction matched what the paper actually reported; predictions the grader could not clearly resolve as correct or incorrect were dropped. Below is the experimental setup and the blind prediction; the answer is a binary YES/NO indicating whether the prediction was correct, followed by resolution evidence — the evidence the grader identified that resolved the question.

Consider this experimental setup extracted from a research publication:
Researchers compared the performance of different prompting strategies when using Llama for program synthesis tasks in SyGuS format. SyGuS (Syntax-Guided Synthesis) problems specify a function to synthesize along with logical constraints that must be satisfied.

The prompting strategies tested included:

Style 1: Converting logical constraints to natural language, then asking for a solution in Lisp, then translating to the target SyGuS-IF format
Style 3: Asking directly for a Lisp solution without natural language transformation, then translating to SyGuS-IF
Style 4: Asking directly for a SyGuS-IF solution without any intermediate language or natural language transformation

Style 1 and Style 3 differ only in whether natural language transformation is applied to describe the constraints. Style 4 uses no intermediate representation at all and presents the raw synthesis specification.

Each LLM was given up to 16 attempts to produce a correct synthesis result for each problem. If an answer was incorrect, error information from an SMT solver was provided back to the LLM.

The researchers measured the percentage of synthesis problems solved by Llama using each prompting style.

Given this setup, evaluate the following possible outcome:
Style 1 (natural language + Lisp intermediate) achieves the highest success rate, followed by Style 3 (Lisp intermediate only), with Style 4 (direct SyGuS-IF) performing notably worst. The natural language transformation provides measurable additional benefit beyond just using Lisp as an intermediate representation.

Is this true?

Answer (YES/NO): NO